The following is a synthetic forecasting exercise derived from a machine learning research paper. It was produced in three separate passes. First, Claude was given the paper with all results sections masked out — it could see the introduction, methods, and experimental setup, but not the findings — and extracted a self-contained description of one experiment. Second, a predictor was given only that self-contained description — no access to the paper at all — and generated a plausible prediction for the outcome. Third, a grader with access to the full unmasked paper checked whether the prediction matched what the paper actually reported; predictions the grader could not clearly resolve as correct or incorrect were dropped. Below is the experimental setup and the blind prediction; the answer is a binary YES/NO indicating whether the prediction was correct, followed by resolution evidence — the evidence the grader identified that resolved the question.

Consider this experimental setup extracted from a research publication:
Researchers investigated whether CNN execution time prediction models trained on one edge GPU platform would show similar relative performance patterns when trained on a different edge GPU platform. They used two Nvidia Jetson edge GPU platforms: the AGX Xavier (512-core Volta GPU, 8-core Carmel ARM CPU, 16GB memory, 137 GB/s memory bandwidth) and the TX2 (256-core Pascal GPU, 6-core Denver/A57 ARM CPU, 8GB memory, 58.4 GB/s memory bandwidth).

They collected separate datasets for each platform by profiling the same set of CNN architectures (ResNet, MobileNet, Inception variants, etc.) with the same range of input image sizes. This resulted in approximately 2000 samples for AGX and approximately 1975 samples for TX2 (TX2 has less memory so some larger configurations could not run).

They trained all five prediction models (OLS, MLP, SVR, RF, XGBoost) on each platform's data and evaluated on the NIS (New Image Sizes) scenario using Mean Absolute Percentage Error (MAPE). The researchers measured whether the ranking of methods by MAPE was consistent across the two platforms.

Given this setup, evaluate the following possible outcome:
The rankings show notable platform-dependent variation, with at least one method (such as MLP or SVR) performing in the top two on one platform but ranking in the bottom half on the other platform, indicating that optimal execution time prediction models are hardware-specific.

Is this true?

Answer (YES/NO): NO